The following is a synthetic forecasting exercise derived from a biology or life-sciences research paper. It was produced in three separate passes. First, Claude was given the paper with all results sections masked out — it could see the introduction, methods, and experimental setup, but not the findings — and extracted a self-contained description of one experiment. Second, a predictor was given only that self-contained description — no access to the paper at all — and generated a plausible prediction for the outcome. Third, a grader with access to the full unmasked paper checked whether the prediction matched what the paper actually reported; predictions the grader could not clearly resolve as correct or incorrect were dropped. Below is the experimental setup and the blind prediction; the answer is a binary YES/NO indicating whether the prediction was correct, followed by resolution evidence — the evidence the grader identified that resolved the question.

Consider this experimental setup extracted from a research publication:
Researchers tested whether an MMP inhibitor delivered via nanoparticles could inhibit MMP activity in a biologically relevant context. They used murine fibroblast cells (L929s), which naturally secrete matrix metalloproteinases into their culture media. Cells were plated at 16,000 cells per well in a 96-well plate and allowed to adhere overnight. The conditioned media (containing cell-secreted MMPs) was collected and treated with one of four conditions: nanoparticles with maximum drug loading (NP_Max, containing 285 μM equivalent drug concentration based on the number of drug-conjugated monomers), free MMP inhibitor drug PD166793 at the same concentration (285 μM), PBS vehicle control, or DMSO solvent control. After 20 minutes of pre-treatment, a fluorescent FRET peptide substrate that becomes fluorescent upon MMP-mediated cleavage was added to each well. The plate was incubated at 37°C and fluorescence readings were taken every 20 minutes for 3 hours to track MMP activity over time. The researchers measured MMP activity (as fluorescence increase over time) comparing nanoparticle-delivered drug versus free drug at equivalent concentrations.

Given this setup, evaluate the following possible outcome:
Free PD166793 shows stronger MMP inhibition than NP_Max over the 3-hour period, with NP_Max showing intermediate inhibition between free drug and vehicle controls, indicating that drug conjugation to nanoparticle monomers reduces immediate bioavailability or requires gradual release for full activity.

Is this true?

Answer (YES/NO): NO